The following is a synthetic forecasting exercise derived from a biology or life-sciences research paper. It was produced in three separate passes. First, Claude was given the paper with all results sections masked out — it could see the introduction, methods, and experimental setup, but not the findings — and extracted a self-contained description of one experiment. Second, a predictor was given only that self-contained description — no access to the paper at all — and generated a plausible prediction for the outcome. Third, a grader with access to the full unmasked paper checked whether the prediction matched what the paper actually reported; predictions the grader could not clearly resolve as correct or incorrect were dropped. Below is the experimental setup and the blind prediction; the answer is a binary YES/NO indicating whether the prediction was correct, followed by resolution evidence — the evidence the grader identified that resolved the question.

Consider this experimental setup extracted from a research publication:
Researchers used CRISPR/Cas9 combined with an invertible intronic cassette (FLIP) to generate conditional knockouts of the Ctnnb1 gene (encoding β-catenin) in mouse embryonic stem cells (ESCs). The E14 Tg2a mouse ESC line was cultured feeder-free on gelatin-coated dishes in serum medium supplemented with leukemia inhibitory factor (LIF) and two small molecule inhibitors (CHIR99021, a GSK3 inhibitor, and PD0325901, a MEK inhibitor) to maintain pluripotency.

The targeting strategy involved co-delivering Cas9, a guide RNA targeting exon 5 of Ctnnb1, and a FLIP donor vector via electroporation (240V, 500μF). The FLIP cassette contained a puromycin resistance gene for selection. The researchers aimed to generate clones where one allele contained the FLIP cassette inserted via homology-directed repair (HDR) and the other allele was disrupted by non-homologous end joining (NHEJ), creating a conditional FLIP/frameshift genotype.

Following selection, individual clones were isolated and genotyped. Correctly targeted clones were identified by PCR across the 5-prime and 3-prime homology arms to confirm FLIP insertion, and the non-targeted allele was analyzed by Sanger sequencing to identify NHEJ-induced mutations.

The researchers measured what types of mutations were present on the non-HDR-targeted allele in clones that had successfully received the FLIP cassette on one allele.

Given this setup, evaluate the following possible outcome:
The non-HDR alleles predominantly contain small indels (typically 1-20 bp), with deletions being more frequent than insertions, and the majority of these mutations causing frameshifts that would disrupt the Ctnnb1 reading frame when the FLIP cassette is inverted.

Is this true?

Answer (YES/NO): NO